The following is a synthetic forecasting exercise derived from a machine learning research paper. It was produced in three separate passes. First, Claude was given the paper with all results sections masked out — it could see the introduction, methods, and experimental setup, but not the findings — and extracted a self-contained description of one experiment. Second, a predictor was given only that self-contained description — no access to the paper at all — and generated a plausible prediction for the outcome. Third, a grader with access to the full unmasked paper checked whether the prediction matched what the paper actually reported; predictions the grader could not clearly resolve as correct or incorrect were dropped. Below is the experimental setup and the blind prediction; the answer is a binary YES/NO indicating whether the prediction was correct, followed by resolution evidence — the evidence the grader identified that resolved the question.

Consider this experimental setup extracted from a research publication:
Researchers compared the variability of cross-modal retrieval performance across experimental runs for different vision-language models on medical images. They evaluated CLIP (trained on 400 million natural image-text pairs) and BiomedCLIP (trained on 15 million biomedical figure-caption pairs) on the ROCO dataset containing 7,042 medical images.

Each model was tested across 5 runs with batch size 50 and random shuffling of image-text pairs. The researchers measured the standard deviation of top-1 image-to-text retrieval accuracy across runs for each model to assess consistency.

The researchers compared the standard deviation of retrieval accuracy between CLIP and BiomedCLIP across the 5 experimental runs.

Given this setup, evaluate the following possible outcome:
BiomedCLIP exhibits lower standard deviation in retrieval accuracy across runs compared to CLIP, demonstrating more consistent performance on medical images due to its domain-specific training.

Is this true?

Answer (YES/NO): YES